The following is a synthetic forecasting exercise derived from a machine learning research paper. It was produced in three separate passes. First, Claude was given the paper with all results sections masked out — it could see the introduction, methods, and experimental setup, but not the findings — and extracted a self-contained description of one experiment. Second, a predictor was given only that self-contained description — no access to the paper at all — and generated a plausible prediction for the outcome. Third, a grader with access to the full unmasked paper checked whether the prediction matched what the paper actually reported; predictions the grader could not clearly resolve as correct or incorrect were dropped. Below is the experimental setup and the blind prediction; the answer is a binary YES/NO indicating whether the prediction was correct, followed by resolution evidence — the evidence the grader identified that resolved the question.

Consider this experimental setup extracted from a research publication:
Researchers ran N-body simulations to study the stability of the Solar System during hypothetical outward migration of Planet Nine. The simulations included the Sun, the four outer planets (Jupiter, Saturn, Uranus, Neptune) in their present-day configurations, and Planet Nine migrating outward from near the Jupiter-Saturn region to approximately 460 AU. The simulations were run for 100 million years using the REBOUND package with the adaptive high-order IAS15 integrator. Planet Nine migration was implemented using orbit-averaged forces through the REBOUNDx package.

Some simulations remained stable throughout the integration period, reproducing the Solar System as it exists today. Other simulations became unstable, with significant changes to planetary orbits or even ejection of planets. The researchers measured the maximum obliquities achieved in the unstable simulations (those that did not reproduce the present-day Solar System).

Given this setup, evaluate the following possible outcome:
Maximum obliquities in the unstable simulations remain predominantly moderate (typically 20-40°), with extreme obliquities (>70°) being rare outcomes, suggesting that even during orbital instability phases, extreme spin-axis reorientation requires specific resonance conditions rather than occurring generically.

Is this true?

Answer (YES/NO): NO